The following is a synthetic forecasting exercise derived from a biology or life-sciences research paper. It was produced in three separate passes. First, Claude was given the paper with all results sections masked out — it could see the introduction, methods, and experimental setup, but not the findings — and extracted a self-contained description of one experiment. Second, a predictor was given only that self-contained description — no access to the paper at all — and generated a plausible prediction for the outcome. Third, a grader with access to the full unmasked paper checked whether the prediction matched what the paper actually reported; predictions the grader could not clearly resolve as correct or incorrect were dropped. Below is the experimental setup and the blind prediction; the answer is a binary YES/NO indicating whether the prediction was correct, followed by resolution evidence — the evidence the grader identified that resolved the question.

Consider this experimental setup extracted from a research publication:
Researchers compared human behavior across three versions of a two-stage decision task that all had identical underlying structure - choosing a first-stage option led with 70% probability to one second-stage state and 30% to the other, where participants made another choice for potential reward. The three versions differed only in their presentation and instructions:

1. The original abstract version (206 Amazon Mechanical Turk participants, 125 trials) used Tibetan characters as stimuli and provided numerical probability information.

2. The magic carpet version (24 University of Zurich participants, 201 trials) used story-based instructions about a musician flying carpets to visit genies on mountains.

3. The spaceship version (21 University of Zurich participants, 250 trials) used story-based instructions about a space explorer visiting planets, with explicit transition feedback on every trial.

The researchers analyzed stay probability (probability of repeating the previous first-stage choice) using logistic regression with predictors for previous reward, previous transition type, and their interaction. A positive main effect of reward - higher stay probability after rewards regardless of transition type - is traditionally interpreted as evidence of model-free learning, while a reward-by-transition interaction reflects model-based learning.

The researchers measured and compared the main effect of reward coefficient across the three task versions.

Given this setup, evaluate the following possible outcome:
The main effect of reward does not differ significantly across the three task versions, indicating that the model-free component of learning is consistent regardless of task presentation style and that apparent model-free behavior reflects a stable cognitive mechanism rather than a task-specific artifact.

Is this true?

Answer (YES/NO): NO